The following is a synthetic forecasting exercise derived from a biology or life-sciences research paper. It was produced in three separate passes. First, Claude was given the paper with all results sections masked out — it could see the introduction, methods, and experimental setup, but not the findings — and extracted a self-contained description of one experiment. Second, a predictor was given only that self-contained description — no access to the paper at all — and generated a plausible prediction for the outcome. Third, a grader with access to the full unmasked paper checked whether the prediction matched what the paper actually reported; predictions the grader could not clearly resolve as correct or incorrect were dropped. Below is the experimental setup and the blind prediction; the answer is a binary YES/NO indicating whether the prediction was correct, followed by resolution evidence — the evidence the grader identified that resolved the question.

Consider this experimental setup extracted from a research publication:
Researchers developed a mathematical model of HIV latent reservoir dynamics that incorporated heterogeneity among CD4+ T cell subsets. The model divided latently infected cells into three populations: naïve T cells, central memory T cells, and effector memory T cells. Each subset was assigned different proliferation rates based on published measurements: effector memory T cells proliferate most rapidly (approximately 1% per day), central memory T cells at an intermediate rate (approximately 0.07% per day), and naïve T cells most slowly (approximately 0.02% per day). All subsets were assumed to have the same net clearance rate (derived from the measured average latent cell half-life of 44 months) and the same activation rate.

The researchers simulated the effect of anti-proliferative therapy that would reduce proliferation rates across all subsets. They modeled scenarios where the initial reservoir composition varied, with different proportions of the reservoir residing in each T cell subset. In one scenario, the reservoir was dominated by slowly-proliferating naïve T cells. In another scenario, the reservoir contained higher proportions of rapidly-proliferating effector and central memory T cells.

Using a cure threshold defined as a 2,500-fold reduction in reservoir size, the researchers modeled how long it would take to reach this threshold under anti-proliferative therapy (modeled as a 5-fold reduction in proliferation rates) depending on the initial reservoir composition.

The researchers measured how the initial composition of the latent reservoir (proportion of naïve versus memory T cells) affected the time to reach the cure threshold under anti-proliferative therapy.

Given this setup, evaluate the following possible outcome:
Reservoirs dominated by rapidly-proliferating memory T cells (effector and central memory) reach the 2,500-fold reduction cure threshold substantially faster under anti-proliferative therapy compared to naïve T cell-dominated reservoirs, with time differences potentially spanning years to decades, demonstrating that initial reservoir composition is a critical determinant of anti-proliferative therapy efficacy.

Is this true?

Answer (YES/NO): NO